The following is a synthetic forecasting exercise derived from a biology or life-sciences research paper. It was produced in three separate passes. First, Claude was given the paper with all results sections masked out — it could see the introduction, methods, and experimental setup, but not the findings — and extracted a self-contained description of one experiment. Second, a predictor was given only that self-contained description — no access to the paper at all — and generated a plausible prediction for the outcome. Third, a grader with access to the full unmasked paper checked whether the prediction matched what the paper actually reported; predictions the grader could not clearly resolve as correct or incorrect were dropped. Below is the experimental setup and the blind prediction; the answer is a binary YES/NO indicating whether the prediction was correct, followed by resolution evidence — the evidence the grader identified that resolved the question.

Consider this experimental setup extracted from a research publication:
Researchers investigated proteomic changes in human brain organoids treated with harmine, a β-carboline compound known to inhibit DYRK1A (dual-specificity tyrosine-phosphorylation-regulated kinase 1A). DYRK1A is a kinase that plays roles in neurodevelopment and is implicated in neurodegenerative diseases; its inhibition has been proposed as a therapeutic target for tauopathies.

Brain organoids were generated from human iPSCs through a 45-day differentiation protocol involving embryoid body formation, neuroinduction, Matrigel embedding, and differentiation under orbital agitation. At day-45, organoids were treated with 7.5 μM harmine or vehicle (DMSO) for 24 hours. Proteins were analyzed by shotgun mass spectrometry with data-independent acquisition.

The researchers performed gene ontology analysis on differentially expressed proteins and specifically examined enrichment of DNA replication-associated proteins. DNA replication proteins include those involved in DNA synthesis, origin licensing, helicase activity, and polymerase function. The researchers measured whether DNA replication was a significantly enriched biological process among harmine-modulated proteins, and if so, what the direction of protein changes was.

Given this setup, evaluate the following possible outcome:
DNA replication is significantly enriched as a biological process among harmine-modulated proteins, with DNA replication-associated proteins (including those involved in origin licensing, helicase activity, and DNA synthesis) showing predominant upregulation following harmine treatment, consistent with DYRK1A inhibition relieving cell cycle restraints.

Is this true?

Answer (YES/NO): NO